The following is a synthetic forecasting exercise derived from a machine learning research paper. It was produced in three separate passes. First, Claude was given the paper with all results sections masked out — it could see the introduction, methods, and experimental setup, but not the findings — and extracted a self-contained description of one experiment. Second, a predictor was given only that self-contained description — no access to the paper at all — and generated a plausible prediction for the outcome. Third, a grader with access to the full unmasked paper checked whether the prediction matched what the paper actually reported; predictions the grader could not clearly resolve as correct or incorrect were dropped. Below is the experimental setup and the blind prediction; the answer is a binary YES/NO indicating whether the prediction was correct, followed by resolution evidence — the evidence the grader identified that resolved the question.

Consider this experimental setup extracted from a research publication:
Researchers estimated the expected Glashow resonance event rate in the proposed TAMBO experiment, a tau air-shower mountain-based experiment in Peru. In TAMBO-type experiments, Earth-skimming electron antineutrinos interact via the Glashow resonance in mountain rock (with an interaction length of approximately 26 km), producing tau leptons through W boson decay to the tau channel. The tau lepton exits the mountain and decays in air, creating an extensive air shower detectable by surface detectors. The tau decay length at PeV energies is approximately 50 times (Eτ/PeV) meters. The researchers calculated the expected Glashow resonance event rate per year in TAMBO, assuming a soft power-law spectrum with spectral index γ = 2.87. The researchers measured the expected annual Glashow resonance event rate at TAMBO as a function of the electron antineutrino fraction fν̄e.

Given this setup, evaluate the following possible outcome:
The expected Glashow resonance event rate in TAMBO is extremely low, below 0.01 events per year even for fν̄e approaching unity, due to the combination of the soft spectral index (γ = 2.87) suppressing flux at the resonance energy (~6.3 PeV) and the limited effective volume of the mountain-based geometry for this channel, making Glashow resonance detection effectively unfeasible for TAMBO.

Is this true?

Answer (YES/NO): NO